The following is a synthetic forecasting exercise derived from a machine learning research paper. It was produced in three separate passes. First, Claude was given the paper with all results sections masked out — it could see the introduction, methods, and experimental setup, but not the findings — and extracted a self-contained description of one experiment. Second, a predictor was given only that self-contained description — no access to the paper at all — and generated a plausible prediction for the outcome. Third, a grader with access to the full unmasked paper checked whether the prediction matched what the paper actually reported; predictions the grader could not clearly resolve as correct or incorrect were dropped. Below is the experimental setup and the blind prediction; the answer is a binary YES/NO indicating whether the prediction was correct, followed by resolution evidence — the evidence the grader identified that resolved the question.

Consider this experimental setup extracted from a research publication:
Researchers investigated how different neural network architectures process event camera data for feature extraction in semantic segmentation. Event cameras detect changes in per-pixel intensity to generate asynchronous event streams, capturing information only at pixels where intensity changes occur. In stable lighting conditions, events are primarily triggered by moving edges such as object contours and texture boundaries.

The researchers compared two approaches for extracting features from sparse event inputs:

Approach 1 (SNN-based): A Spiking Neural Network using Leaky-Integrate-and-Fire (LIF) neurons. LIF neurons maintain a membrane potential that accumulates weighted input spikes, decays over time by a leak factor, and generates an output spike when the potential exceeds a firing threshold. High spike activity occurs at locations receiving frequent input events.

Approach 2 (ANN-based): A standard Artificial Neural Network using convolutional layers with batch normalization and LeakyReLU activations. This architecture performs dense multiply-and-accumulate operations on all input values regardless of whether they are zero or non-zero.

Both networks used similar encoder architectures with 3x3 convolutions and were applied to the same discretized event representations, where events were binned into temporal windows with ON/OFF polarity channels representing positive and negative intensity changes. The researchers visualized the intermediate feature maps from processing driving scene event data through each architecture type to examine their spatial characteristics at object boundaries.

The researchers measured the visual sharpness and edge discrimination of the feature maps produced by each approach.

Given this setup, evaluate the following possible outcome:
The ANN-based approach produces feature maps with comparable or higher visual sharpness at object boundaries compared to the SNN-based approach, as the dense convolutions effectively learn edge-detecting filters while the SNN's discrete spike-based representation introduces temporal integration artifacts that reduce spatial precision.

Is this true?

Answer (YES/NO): NO